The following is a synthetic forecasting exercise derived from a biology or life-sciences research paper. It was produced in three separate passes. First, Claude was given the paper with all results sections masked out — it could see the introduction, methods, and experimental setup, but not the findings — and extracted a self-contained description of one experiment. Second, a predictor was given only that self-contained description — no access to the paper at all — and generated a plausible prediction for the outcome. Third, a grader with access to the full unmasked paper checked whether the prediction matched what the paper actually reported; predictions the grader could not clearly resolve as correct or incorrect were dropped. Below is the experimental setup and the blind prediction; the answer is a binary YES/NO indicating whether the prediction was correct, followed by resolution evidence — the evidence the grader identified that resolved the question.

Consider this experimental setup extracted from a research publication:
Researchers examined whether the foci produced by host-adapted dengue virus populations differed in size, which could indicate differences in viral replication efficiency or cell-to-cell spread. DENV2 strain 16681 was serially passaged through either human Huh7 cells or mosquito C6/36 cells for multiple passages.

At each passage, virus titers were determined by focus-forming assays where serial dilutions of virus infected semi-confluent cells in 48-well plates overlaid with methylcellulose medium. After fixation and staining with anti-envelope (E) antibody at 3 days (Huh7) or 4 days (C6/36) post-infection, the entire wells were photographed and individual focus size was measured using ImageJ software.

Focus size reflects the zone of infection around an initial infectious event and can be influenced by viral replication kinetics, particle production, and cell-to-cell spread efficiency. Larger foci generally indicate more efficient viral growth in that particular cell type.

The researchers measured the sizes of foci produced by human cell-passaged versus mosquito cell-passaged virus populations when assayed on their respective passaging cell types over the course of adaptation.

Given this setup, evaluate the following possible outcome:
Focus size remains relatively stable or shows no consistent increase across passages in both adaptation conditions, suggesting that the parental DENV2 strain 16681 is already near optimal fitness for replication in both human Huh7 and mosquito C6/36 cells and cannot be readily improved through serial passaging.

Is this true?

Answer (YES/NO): NO